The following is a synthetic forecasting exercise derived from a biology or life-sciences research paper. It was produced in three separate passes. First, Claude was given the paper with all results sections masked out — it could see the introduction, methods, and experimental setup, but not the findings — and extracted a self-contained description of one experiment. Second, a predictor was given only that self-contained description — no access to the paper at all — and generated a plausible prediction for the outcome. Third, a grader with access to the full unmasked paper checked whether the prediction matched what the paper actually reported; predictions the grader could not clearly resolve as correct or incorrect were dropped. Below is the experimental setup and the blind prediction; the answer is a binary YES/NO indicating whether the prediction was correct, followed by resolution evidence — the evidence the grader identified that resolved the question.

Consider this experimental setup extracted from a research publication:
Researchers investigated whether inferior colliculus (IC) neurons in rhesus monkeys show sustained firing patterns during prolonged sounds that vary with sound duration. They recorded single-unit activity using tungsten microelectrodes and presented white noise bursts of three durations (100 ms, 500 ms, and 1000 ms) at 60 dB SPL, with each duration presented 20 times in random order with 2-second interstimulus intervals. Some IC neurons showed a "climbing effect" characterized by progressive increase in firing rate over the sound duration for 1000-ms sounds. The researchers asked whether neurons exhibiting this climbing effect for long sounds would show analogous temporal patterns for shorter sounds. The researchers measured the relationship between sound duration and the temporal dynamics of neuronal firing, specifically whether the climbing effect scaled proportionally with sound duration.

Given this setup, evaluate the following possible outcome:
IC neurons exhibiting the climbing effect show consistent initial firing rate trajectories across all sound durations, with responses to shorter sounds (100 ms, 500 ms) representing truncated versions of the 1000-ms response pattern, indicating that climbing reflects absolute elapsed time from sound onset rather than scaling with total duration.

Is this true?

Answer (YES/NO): NO